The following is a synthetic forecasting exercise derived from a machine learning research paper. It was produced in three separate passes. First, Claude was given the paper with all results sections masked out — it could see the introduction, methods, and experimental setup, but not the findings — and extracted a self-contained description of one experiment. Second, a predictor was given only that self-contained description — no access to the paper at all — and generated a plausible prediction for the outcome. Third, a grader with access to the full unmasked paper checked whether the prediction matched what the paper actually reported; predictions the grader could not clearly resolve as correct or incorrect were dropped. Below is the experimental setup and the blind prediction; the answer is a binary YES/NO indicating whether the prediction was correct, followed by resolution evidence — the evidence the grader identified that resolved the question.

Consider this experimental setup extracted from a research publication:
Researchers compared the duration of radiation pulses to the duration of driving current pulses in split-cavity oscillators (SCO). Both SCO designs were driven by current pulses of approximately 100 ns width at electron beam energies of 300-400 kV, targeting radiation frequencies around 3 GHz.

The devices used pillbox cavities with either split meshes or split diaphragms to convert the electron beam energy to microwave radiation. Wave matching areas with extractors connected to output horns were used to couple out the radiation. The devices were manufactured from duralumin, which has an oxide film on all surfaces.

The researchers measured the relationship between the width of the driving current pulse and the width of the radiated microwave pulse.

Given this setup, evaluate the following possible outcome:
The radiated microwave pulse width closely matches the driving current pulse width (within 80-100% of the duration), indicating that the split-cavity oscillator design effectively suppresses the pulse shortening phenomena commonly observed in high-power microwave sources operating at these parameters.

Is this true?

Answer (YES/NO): NO